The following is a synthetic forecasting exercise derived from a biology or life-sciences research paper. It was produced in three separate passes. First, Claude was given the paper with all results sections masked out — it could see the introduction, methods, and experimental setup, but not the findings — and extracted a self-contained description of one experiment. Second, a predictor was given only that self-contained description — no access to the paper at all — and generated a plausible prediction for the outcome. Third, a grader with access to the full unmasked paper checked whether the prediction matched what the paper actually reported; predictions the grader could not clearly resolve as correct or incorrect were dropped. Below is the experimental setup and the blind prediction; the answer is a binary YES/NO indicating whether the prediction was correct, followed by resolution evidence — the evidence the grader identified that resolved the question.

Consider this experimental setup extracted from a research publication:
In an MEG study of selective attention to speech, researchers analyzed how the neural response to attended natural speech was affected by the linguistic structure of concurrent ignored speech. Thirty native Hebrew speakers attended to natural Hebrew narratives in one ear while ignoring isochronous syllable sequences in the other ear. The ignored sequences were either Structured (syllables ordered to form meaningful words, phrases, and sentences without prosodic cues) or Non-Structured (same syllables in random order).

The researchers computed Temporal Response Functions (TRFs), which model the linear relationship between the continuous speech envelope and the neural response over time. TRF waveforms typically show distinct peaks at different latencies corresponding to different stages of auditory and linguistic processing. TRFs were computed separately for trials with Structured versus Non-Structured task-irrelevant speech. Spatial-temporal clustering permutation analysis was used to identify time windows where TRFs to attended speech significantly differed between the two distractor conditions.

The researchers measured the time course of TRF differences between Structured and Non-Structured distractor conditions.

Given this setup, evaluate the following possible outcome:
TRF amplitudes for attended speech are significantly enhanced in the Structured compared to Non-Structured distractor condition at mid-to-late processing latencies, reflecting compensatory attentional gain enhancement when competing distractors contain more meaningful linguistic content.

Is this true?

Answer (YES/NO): NO